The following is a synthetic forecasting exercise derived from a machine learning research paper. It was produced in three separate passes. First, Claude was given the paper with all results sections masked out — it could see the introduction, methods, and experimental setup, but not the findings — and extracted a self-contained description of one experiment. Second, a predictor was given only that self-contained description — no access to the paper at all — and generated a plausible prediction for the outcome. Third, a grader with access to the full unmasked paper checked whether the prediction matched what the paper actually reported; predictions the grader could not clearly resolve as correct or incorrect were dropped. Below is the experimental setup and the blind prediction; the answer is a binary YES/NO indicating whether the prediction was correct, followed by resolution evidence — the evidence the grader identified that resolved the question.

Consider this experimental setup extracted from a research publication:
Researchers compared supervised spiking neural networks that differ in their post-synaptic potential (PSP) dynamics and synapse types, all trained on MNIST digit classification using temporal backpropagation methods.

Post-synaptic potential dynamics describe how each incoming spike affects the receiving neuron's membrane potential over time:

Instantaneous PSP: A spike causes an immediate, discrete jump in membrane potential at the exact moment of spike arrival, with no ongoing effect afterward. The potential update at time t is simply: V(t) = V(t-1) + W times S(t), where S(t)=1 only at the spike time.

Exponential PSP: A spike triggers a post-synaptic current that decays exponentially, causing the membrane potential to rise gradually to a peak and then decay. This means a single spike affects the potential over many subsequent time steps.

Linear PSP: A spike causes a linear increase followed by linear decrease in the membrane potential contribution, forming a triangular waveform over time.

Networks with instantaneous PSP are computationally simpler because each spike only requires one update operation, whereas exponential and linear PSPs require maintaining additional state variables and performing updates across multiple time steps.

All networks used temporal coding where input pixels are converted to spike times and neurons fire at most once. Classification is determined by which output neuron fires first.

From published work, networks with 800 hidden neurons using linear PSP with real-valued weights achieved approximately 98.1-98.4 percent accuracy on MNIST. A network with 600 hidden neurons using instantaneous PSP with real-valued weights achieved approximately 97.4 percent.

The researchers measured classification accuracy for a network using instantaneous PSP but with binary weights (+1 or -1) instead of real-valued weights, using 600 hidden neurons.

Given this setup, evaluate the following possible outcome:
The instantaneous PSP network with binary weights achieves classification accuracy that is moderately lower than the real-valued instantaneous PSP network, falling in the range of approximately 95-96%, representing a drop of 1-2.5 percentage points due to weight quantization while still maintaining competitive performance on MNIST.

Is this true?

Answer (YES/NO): NO